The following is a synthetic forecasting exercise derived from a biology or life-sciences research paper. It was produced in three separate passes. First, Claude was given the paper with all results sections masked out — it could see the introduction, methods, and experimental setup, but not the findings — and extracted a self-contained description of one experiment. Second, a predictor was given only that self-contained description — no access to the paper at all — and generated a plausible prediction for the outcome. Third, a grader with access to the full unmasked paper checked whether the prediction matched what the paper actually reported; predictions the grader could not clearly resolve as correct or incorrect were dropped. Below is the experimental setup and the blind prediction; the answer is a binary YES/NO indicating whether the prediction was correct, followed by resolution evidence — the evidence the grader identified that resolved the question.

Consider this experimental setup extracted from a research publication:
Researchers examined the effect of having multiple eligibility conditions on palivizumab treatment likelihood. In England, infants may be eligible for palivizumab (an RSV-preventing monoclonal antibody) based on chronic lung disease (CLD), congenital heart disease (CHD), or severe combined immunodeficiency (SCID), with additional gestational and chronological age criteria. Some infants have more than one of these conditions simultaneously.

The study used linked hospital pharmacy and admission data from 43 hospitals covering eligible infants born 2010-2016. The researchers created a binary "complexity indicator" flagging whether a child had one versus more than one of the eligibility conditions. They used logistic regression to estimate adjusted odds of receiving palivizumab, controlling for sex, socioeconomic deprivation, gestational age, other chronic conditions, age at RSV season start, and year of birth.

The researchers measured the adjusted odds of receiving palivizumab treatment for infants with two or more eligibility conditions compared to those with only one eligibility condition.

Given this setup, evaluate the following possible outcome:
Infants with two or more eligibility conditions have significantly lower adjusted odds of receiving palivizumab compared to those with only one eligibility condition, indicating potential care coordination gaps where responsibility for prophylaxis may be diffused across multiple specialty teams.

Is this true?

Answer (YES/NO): NO